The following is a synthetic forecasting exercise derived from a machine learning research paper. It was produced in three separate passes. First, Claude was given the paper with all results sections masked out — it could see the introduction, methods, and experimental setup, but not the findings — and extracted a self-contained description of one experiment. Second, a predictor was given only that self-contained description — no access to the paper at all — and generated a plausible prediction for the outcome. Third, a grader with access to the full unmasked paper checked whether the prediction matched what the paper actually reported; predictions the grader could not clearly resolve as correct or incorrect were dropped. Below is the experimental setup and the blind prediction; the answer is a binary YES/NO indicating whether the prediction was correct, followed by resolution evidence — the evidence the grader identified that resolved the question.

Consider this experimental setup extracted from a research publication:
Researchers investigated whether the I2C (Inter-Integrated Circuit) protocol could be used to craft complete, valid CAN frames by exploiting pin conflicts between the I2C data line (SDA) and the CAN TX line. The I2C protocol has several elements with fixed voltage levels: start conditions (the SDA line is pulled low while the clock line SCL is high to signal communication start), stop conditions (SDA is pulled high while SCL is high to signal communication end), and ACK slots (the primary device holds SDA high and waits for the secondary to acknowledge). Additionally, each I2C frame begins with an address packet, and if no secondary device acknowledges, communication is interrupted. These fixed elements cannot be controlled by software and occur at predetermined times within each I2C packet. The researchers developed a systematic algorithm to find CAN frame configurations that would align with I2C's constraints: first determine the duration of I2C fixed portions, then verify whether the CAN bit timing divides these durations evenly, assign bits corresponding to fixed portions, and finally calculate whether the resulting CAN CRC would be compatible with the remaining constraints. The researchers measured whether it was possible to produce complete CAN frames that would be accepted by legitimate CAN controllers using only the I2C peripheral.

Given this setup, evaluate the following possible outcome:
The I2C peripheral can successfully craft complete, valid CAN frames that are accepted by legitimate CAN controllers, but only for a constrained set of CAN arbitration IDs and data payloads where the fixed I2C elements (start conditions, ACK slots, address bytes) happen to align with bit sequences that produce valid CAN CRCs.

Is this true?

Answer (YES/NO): YES